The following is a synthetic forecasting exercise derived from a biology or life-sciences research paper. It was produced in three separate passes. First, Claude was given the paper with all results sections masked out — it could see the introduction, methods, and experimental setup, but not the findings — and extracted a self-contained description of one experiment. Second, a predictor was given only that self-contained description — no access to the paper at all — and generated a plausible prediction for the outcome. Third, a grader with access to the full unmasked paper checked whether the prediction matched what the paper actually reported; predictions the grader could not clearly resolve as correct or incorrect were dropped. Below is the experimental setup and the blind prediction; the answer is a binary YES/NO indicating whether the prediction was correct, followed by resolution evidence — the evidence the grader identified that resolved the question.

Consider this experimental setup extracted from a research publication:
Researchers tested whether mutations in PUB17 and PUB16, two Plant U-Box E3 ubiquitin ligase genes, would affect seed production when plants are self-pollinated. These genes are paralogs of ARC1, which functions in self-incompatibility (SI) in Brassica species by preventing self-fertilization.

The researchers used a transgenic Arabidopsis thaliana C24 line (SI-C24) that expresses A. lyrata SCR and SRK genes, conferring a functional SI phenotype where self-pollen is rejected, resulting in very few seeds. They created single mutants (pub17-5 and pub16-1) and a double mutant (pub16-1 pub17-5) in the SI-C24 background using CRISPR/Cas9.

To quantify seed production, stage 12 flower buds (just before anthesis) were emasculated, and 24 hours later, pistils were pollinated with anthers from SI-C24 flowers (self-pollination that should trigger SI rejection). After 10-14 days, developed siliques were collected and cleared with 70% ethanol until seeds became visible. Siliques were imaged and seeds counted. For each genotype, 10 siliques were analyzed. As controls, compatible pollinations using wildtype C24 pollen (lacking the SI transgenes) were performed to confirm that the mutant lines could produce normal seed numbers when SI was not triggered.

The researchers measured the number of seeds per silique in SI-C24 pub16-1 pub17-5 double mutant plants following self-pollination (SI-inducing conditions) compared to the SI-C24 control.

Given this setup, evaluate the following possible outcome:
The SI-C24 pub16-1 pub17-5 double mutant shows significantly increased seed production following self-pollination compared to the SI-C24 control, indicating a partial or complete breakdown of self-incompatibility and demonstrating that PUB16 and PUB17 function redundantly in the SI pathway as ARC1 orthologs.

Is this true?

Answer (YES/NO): NO